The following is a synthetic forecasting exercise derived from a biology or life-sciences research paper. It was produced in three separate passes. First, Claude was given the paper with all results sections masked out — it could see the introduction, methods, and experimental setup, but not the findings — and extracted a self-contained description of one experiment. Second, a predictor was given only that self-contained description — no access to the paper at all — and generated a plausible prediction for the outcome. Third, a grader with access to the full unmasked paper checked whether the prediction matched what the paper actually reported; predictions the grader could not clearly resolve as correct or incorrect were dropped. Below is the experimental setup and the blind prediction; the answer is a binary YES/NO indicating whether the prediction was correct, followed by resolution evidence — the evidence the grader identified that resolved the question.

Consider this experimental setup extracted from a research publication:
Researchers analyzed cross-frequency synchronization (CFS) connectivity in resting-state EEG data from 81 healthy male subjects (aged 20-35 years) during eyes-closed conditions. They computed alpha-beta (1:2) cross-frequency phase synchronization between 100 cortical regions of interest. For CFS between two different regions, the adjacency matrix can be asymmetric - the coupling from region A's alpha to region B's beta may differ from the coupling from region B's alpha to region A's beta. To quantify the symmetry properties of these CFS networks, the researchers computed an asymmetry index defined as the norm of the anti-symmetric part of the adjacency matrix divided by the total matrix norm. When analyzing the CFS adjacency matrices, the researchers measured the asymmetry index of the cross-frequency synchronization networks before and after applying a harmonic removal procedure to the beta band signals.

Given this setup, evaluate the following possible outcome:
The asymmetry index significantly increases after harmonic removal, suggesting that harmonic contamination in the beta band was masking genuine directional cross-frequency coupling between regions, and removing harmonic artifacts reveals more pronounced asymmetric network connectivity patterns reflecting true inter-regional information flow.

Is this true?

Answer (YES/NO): YES